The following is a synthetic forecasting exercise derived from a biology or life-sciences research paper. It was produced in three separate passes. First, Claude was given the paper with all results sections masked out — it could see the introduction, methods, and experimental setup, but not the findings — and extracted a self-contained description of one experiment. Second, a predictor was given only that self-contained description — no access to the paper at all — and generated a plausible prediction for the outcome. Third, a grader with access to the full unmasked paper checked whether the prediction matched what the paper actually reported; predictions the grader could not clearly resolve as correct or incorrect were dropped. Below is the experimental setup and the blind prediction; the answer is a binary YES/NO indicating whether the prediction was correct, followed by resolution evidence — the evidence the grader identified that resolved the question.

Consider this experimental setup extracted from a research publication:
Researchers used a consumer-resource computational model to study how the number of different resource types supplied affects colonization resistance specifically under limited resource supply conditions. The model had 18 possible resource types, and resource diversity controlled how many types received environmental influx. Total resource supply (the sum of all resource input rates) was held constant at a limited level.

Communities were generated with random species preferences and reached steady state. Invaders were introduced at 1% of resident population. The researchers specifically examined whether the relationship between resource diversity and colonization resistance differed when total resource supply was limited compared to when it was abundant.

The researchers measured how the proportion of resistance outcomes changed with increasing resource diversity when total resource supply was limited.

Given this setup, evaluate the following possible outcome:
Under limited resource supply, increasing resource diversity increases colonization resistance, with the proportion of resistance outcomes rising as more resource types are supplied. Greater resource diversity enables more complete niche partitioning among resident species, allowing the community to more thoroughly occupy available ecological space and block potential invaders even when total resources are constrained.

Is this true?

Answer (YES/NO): NO